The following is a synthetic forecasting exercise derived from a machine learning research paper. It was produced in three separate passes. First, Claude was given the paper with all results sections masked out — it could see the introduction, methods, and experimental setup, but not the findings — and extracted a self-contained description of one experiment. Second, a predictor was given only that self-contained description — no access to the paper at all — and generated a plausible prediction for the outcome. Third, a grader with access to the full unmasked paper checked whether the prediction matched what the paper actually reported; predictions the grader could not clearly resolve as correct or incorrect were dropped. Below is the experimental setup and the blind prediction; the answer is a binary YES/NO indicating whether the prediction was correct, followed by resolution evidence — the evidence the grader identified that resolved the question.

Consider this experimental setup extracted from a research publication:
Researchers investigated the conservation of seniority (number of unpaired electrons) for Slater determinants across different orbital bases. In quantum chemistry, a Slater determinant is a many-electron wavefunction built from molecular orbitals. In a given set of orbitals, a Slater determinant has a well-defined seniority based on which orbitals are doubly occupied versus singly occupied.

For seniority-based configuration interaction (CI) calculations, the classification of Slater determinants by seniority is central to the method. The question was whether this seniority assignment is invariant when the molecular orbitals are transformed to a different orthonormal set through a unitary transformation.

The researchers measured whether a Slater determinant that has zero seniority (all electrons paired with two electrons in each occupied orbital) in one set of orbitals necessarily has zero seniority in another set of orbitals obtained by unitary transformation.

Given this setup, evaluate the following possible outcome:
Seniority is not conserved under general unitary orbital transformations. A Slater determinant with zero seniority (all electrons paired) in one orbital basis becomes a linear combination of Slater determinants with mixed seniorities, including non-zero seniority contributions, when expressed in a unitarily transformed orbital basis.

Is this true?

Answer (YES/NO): YES